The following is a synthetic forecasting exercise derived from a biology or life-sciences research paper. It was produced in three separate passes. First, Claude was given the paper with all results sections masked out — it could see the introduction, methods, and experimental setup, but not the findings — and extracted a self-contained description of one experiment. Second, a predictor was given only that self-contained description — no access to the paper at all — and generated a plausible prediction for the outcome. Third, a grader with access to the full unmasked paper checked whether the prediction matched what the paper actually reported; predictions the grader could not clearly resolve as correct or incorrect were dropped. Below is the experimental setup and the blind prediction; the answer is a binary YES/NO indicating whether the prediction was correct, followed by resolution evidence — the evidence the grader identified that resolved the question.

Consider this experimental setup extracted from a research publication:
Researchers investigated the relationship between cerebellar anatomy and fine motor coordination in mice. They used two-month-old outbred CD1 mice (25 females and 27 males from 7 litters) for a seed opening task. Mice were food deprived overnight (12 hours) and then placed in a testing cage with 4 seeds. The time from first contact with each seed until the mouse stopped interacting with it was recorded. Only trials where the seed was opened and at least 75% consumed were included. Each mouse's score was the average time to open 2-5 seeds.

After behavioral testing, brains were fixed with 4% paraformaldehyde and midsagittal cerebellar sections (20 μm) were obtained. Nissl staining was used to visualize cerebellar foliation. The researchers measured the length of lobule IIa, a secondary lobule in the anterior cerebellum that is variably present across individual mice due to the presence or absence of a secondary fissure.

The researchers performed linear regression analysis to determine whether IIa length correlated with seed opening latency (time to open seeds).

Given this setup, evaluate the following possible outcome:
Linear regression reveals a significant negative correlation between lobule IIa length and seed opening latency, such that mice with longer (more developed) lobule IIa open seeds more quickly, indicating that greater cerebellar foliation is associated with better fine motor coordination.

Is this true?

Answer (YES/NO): NO